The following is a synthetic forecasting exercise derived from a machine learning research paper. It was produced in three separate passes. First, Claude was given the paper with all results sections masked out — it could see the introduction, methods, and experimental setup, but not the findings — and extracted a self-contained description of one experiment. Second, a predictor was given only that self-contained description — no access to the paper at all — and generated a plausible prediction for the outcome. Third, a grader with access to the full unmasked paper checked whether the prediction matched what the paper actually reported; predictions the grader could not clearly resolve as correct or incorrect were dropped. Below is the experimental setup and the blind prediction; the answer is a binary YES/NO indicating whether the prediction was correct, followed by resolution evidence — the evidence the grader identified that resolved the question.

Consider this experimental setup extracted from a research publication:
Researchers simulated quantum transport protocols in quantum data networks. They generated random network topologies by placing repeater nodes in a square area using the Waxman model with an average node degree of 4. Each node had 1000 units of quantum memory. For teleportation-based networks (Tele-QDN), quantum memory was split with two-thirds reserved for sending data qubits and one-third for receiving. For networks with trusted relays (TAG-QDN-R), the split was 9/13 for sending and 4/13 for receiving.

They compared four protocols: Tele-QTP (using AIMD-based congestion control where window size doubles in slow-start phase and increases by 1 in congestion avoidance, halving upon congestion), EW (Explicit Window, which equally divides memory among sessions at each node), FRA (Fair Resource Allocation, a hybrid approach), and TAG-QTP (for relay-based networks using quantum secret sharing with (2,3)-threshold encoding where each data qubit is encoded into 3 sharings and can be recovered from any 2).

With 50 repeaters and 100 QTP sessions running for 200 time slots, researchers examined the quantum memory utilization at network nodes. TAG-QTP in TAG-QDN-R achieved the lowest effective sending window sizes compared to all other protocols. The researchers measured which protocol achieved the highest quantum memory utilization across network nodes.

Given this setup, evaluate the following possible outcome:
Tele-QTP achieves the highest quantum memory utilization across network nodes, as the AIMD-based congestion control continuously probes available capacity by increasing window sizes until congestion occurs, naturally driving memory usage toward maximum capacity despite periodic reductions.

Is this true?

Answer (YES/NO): NO